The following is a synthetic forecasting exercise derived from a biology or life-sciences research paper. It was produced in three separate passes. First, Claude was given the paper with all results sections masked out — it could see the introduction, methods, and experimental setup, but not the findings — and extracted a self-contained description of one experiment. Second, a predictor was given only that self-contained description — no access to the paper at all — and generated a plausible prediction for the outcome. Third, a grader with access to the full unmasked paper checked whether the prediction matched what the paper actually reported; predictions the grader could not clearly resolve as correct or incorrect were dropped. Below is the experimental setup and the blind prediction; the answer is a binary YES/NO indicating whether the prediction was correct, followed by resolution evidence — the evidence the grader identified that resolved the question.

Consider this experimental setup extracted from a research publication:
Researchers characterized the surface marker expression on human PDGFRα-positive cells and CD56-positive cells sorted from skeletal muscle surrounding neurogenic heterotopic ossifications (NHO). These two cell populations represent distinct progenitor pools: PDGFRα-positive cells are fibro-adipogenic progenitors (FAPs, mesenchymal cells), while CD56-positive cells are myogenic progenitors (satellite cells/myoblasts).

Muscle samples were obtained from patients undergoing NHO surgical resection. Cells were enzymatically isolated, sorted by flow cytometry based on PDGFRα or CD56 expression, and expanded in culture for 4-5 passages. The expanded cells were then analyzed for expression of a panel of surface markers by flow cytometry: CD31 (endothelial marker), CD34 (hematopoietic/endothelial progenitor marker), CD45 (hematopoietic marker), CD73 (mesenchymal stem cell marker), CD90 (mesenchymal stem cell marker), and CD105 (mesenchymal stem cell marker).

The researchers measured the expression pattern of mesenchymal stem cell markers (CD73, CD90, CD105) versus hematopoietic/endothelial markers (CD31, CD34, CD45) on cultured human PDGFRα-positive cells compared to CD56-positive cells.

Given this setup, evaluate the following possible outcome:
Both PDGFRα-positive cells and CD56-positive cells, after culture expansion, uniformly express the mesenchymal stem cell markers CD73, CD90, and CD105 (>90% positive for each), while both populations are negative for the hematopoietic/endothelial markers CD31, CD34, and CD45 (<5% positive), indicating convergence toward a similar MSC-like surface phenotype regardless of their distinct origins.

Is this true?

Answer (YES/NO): NO